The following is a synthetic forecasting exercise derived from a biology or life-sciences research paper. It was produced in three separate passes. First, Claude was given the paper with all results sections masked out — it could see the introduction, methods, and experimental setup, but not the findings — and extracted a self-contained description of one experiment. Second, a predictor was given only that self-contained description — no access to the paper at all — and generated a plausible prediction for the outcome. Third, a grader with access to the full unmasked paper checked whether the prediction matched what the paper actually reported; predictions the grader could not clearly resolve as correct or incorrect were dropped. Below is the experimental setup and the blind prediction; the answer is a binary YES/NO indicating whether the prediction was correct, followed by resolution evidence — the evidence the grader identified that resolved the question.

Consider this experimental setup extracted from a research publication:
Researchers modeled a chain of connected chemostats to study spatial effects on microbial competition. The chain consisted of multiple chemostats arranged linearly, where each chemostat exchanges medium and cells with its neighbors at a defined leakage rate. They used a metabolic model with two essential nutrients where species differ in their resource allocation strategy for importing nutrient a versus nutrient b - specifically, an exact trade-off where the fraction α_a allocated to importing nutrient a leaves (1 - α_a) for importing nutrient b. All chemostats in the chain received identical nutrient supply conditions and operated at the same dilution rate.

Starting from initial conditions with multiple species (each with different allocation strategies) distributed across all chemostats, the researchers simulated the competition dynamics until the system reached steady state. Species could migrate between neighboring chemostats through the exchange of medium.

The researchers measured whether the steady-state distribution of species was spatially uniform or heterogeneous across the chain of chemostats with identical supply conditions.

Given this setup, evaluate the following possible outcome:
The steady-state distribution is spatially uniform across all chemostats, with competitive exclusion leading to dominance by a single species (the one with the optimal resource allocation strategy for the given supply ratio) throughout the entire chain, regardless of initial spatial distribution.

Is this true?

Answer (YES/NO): NO